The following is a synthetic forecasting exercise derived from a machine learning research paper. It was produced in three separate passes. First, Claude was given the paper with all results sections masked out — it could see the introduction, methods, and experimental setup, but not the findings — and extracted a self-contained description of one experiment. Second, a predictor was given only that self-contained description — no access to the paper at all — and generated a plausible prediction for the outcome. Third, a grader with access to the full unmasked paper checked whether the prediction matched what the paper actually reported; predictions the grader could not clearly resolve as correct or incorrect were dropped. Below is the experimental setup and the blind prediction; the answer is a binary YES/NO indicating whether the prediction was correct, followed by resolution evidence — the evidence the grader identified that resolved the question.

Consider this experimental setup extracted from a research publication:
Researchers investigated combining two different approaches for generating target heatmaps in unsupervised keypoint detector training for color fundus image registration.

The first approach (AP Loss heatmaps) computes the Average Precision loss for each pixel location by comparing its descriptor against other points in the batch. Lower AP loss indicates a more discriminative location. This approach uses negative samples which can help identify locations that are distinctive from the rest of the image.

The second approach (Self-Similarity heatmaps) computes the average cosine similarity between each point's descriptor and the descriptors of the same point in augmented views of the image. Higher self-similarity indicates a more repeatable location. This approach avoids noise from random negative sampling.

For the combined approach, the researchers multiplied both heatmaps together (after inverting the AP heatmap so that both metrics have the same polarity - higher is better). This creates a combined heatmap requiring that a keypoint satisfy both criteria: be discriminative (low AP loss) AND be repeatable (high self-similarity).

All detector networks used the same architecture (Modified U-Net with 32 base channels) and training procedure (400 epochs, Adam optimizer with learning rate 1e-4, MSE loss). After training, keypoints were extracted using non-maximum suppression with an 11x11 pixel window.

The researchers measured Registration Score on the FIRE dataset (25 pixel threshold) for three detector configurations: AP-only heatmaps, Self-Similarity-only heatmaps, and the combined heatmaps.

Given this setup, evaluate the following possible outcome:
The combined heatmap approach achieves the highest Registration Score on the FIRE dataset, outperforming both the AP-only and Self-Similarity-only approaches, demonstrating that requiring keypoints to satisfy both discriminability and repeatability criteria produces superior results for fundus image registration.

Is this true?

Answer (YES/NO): YES